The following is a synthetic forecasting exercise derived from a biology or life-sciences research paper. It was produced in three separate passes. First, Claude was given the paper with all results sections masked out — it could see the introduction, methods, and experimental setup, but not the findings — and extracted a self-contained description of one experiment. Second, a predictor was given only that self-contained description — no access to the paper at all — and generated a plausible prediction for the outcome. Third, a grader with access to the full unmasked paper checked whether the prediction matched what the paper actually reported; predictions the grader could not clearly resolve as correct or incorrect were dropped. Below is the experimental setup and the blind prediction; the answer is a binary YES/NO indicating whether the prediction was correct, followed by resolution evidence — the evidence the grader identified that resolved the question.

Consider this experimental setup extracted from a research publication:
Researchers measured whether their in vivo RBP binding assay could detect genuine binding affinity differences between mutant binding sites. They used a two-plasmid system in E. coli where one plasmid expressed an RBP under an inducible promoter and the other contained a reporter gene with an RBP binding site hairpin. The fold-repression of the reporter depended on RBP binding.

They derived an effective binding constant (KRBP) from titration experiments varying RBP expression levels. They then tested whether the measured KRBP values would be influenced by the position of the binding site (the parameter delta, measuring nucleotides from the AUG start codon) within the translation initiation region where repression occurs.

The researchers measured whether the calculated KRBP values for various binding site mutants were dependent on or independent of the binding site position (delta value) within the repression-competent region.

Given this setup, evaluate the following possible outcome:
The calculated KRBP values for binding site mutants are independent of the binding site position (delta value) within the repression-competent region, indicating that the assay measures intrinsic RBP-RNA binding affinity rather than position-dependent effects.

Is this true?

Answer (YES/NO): YES